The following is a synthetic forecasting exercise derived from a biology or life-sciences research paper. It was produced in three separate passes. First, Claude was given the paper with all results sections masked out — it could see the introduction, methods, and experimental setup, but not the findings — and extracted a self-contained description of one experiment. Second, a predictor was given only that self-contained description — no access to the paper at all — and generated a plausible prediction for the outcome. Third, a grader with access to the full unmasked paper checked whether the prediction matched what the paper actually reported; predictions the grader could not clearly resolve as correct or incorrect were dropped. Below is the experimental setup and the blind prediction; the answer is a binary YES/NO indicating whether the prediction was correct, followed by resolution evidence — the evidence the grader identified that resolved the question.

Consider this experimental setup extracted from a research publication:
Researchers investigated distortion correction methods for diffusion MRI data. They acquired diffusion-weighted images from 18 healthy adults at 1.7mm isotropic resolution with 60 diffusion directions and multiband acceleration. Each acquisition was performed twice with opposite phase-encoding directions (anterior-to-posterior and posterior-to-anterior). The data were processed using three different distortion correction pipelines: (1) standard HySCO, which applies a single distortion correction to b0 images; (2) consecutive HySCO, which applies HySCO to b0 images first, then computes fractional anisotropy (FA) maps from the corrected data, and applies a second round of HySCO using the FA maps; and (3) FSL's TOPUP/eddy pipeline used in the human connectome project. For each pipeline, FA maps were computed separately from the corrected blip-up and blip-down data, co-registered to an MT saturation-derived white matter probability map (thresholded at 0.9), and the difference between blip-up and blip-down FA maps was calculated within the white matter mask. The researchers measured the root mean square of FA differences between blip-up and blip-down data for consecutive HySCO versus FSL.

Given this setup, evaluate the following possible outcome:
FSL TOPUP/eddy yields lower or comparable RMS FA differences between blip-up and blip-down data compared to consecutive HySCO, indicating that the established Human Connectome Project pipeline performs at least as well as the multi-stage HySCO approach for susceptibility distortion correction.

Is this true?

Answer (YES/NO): YES